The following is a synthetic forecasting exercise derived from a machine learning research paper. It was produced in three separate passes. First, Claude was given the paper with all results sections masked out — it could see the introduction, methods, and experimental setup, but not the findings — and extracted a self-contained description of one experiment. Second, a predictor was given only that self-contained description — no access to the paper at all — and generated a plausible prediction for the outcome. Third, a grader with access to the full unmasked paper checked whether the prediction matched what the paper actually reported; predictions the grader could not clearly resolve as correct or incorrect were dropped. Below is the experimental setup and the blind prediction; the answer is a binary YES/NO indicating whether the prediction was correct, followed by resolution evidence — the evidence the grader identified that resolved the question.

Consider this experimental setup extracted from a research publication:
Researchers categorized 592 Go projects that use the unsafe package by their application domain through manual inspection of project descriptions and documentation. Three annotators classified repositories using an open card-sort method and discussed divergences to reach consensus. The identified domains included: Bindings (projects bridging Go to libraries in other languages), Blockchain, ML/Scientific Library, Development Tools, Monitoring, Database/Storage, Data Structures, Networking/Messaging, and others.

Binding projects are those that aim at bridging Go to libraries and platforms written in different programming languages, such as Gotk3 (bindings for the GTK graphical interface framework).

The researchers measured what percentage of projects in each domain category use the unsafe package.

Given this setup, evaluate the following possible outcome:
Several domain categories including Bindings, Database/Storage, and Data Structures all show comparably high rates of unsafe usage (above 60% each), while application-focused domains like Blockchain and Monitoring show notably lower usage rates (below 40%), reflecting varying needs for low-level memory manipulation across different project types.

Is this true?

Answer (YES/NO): NO